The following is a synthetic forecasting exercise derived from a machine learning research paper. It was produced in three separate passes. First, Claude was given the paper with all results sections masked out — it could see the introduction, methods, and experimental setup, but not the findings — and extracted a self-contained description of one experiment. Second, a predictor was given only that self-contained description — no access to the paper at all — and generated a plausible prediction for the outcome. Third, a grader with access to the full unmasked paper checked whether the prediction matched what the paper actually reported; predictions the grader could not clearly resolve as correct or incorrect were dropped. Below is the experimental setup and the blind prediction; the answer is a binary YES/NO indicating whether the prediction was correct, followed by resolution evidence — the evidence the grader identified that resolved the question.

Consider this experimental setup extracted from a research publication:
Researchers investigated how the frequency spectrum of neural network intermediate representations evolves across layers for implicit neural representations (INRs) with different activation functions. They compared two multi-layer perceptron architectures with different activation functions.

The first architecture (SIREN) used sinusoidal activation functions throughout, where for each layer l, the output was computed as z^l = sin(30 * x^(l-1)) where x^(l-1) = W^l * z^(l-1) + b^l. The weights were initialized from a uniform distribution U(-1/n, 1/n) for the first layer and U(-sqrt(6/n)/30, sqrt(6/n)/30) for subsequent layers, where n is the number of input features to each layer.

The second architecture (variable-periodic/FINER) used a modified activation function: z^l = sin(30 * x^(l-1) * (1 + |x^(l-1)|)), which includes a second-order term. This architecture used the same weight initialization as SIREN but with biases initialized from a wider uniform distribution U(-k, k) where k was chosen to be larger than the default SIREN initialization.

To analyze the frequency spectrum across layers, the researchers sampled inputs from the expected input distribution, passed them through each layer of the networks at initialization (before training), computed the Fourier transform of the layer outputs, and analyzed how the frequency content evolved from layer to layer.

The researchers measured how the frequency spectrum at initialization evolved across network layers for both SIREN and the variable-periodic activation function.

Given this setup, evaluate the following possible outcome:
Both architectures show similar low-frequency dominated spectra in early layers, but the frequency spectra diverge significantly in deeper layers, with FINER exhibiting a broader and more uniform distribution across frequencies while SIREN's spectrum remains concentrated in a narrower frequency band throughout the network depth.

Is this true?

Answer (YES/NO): NO